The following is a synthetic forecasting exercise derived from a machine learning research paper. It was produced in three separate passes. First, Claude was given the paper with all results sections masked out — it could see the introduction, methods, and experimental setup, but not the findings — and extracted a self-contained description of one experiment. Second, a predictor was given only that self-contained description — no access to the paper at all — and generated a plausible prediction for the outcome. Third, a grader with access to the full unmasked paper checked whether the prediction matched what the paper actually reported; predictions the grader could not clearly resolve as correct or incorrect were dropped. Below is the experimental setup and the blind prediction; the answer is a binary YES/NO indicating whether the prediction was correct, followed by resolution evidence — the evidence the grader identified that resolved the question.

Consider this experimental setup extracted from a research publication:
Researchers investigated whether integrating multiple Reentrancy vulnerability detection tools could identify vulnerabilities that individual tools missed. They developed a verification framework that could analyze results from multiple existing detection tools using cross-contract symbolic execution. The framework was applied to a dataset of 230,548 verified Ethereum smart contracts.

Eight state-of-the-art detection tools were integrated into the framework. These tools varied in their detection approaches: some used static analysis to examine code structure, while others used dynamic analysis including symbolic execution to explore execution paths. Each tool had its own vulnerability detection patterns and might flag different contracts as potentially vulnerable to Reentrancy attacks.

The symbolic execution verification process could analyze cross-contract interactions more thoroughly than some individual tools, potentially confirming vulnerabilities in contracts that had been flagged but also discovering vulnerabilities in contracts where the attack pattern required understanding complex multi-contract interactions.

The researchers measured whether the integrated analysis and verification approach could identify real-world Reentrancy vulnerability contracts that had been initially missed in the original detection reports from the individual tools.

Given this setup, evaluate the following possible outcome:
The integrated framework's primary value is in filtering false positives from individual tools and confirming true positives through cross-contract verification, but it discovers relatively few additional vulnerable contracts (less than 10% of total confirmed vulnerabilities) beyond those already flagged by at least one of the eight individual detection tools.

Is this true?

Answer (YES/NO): NO